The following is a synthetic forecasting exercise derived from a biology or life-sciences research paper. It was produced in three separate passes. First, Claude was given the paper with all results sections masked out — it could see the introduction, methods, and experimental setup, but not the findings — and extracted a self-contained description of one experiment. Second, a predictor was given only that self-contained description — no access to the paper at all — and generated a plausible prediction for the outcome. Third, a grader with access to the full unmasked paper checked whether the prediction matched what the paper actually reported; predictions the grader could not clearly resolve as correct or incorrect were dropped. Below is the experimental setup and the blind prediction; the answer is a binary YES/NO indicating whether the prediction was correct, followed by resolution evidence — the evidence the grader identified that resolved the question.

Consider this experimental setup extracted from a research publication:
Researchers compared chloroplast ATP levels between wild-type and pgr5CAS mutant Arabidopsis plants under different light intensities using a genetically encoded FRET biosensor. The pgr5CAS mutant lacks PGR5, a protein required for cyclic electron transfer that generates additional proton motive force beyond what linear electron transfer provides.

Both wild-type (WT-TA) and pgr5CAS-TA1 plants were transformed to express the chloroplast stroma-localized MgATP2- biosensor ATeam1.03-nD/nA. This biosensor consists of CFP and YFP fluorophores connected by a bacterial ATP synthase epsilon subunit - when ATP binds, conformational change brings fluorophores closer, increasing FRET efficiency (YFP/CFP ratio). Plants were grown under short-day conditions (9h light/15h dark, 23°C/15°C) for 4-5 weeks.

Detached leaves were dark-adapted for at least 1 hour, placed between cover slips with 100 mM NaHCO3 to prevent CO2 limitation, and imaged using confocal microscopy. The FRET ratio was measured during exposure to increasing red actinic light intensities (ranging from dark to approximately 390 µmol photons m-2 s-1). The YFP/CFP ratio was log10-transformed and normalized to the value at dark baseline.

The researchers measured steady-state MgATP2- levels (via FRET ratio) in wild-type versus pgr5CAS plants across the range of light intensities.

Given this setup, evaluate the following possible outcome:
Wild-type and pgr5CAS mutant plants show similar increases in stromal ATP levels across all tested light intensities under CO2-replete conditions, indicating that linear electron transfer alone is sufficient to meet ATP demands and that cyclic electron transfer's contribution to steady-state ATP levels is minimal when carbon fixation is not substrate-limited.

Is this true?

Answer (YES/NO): YES